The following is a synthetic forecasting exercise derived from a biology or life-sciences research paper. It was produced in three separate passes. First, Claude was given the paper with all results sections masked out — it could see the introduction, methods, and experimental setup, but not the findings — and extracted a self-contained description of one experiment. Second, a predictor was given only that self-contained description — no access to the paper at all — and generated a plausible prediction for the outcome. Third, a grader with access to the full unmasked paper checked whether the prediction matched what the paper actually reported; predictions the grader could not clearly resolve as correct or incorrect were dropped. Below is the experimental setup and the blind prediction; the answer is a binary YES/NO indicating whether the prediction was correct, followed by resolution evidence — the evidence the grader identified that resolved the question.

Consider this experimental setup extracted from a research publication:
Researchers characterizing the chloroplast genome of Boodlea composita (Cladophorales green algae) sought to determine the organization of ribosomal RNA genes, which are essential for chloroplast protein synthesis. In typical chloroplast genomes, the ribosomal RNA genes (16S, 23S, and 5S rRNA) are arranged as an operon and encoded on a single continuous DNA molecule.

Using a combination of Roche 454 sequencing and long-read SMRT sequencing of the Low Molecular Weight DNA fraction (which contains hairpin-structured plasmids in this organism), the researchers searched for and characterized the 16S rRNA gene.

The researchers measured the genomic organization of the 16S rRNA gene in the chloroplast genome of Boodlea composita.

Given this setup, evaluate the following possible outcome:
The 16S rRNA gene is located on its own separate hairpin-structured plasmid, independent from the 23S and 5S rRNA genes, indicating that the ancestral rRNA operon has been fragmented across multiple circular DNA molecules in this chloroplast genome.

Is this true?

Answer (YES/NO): NO